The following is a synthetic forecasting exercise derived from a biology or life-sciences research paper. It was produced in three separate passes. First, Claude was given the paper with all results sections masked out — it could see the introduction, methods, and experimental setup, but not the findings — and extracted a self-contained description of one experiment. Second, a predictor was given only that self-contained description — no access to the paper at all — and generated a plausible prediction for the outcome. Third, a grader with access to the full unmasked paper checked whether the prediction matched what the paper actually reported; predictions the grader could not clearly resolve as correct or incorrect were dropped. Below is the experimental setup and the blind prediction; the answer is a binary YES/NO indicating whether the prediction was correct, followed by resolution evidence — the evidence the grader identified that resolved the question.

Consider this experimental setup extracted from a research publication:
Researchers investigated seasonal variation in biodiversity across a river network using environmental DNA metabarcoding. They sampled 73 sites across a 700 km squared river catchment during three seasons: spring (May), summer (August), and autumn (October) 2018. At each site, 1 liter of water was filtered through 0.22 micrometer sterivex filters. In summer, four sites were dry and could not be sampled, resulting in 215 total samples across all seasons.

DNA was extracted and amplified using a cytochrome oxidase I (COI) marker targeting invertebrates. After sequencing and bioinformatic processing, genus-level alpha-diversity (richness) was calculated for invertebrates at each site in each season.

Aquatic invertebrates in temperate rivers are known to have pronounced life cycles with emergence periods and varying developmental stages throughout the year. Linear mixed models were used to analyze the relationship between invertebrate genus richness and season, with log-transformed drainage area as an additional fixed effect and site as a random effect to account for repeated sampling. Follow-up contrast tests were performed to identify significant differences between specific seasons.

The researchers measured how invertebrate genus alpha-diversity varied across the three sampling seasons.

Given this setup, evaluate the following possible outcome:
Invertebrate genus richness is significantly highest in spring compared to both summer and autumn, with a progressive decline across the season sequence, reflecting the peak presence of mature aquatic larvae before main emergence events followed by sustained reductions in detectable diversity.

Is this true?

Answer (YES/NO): YES